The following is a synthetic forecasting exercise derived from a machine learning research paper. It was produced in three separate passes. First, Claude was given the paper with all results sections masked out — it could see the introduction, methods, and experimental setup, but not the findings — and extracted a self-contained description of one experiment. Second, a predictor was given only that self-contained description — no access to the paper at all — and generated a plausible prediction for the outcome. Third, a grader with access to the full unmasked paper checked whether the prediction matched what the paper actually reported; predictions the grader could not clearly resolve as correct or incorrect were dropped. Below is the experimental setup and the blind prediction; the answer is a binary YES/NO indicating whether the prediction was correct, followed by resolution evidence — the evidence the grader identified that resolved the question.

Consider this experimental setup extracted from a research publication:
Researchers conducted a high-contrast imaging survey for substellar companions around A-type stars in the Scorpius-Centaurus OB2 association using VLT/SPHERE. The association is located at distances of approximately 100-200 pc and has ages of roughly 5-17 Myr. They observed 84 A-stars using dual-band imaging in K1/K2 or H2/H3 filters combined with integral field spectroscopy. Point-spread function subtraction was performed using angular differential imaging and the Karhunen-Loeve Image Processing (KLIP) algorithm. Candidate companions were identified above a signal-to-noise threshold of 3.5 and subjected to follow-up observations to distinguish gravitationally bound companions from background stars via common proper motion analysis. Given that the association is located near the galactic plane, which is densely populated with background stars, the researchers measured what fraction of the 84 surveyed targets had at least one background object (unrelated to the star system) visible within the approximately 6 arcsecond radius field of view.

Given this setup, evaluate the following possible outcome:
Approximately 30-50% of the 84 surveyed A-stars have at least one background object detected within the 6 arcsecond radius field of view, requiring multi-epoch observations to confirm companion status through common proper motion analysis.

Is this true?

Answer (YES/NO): NO